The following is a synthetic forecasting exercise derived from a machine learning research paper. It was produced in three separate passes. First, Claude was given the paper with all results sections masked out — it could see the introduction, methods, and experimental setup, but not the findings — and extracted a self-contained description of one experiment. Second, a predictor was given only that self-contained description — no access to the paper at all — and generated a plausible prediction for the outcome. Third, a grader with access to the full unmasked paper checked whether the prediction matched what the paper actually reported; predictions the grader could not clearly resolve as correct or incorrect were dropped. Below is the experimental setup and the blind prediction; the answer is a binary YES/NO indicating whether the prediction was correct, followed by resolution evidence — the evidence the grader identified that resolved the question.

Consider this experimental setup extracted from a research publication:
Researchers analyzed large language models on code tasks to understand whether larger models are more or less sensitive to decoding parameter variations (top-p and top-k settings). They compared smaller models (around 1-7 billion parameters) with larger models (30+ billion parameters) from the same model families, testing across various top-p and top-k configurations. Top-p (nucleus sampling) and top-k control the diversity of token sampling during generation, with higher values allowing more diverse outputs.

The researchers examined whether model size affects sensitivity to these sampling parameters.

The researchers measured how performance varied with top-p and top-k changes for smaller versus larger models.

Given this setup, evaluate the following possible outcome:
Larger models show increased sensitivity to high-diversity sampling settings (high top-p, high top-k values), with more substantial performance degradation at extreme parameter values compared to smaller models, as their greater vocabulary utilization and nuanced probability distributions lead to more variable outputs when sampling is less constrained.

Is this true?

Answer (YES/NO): YES